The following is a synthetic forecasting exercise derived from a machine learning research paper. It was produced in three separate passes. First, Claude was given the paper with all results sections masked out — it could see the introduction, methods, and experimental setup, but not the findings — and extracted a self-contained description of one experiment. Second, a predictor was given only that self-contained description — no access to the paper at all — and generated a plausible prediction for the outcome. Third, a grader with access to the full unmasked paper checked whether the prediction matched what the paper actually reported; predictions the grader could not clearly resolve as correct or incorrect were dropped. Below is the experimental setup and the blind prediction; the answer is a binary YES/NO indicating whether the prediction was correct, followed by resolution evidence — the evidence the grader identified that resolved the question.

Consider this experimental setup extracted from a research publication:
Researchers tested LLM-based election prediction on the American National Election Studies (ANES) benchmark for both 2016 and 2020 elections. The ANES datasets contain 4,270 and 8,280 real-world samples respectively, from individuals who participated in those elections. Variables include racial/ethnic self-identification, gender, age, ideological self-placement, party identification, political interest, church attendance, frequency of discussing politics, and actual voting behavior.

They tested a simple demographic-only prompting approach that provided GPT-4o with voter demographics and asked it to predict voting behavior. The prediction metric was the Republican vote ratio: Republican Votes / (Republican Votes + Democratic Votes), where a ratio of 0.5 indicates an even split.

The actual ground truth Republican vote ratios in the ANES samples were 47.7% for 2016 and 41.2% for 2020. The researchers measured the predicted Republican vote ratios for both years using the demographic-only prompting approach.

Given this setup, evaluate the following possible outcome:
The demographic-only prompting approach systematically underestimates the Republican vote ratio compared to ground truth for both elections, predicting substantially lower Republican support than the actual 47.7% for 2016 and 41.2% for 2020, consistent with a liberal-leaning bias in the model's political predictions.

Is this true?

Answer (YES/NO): NO